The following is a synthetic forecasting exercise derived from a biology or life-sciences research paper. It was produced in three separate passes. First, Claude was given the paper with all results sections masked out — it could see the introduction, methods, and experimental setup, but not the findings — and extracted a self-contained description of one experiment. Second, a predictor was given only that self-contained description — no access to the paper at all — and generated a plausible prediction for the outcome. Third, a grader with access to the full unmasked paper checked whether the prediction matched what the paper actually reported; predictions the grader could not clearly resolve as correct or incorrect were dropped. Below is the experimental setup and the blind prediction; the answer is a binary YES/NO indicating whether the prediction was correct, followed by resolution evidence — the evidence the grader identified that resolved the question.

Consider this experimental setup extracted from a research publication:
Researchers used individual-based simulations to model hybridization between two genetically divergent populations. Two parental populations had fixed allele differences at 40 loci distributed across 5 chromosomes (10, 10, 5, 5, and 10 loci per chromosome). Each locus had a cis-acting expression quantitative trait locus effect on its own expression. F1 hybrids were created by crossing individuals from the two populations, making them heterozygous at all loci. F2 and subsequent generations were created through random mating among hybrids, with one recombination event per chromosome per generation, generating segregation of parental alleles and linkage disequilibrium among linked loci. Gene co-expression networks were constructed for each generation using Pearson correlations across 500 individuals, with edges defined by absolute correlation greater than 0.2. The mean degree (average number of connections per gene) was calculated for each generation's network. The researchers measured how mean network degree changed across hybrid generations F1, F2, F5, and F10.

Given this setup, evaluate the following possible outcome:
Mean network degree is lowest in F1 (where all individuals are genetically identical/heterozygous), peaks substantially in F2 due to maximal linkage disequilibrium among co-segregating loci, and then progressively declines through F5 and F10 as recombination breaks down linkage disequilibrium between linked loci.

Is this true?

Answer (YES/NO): YES